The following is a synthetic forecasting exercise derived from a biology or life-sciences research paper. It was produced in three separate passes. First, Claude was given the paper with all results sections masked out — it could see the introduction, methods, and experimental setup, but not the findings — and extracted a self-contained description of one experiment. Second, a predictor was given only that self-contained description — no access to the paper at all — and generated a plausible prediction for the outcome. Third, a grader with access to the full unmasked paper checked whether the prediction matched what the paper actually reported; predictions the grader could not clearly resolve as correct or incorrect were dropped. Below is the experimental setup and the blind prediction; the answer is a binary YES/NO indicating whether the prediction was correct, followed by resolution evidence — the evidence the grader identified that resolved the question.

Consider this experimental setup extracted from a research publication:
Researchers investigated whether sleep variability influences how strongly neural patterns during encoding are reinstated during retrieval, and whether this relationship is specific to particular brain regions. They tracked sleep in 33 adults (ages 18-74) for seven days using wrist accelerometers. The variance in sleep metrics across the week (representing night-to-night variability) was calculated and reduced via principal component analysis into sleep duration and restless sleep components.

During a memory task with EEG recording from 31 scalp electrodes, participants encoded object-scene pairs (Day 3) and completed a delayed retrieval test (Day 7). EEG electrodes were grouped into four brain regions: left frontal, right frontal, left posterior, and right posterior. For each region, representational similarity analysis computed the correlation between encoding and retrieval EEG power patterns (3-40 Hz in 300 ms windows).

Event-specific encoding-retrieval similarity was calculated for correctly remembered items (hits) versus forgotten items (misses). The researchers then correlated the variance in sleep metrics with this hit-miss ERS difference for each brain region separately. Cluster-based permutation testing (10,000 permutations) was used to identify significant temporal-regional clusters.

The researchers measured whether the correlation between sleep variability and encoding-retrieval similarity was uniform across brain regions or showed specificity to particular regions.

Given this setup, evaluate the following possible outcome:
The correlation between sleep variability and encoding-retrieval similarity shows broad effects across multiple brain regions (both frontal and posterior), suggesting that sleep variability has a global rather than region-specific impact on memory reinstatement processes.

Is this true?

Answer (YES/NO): NO